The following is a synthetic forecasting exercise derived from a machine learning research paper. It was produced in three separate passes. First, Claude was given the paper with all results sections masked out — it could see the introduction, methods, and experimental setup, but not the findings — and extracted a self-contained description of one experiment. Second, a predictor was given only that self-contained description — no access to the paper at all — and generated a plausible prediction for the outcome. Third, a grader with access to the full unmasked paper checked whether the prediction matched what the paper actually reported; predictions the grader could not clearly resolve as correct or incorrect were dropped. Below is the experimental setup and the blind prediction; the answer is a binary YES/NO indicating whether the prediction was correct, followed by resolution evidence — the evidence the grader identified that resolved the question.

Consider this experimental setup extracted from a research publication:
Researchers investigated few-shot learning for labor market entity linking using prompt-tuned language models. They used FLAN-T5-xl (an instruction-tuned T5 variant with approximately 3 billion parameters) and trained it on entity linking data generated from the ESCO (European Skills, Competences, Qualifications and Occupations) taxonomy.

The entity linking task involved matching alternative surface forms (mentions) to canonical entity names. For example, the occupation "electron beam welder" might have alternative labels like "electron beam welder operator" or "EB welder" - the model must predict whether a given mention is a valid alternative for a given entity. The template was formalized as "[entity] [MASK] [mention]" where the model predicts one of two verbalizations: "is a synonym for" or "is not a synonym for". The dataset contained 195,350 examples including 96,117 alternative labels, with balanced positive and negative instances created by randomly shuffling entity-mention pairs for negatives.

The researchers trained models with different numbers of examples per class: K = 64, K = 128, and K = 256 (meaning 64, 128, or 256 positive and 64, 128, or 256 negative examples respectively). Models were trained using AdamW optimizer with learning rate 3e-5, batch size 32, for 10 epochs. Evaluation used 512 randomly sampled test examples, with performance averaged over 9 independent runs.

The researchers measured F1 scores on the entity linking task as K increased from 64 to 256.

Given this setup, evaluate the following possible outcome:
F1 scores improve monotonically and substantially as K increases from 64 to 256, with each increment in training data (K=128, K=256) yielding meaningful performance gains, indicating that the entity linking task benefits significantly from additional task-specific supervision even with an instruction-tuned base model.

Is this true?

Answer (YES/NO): YES